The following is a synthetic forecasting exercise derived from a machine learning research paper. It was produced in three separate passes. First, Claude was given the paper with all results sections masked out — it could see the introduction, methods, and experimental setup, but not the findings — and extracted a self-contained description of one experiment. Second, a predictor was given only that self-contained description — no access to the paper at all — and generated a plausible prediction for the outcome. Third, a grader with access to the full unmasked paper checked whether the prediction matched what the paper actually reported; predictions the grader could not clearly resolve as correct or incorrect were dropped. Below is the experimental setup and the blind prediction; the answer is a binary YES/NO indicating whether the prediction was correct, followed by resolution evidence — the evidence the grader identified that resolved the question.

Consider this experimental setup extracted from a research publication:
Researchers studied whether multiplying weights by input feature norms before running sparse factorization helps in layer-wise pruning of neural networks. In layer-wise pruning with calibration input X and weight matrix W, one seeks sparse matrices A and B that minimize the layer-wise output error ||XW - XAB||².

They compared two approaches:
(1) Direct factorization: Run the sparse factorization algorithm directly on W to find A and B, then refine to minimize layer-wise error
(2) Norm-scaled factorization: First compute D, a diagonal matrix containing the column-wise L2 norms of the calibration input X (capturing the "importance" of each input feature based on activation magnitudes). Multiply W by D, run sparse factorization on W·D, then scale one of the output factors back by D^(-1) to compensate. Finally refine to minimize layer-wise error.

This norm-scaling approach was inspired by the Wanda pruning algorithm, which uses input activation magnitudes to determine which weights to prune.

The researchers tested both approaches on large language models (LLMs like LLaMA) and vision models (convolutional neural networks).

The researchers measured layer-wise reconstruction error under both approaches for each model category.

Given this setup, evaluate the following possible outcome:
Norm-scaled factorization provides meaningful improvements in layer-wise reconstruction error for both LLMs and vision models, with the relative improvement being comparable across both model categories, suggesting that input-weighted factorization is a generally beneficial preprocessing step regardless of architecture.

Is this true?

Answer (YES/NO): NO